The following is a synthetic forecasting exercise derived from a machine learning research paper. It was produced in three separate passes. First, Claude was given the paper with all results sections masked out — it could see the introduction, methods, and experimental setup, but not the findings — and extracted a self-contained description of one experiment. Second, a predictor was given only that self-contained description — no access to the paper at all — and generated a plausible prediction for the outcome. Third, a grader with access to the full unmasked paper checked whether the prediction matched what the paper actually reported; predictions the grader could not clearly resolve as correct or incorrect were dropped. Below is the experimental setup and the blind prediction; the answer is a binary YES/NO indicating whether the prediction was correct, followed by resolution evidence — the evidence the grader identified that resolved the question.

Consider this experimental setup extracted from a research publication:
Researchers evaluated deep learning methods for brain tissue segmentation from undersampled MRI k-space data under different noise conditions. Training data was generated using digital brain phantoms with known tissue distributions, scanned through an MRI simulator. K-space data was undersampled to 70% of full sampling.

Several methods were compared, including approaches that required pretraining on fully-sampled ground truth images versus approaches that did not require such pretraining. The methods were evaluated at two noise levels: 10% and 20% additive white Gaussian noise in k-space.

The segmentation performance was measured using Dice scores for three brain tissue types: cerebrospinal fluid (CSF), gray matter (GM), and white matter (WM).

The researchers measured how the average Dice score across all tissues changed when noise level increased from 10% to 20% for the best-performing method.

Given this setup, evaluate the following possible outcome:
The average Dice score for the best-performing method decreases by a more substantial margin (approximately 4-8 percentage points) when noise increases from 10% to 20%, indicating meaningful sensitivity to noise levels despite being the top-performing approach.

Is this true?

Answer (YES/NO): YES